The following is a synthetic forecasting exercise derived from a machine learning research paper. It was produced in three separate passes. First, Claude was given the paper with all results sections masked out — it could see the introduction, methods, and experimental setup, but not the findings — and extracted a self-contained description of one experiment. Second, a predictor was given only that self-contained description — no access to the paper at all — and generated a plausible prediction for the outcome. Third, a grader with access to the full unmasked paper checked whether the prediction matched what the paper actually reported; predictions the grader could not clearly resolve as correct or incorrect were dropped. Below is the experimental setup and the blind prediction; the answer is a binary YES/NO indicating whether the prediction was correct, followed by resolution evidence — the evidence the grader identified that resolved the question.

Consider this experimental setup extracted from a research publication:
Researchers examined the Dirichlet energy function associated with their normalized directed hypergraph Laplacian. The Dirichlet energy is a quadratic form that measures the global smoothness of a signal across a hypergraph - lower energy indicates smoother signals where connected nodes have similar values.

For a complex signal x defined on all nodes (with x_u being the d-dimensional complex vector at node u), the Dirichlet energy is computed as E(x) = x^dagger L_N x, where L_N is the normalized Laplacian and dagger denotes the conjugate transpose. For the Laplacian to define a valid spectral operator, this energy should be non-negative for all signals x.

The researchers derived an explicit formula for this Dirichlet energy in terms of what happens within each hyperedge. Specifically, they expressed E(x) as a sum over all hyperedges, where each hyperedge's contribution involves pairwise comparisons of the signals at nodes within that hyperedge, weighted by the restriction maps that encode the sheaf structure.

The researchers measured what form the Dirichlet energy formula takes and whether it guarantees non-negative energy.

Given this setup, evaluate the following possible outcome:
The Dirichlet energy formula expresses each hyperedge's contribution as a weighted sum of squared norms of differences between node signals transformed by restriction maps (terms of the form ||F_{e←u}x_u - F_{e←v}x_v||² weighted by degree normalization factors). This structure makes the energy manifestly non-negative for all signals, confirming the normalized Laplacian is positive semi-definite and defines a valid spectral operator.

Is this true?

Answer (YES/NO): YES